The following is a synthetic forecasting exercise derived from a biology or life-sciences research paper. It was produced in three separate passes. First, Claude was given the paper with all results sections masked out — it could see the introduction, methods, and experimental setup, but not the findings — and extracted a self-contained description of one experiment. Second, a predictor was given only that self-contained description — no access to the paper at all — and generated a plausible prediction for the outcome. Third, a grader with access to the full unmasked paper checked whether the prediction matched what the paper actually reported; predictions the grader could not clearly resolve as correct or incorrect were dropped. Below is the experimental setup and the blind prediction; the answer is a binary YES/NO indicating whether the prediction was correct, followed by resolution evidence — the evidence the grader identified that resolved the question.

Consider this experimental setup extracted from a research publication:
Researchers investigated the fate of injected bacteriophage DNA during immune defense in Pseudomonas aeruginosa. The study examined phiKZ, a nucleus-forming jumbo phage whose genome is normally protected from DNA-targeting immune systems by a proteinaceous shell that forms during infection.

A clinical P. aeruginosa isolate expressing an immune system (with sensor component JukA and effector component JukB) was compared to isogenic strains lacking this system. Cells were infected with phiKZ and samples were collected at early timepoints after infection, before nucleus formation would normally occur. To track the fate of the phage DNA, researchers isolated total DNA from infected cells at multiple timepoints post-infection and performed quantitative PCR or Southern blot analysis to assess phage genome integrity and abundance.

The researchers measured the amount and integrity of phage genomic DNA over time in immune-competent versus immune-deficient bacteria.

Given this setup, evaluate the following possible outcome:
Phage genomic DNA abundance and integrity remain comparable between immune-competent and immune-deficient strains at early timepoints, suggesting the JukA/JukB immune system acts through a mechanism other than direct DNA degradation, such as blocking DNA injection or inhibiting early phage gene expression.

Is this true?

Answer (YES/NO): NO